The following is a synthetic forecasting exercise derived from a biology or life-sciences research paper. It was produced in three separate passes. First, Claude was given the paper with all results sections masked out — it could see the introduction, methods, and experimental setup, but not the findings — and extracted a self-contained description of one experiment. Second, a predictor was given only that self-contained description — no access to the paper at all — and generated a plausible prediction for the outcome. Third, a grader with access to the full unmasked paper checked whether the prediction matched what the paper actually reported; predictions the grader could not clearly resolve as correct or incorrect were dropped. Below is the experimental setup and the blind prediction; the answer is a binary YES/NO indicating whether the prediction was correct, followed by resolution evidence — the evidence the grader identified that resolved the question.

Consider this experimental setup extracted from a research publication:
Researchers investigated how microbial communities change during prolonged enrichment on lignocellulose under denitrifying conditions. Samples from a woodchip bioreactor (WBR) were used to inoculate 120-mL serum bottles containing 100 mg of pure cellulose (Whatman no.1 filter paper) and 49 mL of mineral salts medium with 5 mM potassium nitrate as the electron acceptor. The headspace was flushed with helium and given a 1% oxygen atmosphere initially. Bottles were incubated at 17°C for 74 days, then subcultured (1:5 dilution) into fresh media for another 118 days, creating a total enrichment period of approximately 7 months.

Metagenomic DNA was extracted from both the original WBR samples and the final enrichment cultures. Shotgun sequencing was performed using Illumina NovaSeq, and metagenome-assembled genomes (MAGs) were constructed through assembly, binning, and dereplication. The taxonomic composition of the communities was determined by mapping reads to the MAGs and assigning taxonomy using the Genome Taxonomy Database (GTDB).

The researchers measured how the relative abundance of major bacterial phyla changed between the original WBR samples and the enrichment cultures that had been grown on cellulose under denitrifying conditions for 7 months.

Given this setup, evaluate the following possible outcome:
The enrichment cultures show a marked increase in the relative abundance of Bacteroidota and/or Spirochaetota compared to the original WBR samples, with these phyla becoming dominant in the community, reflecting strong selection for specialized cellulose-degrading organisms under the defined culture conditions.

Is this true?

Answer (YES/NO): NO